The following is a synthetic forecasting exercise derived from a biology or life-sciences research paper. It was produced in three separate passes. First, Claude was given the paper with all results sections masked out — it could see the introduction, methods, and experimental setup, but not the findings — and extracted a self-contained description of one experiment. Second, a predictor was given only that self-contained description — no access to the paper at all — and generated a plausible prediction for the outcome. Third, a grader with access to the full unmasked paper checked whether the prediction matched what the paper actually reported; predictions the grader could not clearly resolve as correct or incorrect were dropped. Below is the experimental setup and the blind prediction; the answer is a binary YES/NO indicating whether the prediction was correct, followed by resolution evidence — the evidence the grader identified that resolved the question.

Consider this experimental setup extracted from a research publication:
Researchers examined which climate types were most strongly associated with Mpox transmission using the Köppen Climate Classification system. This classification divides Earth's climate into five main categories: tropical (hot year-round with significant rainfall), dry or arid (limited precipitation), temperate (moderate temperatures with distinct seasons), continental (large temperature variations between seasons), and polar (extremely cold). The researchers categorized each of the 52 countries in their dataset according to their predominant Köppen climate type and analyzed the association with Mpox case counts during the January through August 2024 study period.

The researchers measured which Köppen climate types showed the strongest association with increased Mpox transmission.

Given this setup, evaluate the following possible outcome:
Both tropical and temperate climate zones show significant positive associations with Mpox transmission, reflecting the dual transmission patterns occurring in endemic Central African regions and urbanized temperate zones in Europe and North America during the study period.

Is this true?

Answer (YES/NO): NO